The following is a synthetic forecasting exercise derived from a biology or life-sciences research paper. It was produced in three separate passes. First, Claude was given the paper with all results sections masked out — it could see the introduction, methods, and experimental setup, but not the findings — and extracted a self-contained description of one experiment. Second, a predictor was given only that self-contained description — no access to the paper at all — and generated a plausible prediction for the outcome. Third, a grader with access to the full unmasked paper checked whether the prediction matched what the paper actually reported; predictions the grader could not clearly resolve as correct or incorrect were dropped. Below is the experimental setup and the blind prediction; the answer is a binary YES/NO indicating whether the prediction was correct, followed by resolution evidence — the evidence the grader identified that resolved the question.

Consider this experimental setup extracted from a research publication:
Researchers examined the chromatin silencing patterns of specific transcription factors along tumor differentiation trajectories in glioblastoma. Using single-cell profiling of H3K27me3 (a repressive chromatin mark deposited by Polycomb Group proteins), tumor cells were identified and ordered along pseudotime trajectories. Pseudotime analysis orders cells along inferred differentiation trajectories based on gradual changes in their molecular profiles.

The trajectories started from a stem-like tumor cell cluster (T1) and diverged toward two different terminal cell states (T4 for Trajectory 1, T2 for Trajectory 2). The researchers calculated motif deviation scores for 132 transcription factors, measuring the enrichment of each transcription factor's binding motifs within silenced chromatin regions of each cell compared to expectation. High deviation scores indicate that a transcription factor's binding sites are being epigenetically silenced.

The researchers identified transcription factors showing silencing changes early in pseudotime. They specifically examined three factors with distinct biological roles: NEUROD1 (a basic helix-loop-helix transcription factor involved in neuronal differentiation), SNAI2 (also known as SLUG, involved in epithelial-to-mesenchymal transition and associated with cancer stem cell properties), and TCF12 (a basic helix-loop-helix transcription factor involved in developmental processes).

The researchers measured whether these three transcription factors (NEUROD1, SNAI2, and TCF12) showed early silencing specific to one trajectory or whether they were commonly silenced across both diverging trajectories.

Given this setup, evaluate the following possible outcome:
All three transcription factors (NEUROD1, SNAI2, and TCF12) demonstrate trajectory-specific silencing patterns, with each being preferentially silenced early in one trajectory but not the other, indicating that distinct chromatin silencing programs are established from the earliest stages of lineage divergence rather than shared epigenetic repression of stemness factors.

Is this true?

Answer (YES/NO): NO